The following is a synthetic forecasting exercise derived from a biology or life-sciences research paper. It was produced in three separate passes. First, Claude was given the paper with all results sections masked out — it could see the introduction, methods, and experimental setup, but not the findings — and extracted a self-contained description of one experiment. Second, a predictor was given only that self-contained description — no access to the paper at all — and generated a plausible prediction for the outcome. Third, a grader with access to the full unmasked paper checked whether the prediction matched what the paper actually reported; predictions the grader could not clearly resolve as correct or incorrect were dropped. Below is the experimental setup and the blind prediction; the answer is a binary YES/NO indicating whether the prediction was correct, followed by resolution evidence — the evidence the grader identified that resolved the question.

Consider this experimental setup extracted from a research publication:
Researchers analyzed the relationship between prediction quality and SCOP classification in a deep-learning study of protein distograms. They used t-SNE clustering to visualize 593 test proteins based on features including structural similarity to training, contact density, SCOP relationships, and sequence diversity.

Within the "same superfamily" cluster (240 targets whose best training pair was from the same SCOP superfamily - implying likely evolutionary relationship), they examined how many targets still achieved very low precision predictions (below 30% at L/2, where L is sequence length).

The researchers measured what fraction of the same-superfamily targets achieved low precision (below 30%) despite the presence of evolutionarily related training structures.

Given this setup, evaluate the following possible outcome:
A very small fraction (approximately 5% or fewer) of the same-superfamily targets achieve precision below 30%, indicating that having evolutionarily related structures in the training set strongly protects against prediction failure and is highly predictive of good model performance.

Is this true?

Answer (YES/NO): NO